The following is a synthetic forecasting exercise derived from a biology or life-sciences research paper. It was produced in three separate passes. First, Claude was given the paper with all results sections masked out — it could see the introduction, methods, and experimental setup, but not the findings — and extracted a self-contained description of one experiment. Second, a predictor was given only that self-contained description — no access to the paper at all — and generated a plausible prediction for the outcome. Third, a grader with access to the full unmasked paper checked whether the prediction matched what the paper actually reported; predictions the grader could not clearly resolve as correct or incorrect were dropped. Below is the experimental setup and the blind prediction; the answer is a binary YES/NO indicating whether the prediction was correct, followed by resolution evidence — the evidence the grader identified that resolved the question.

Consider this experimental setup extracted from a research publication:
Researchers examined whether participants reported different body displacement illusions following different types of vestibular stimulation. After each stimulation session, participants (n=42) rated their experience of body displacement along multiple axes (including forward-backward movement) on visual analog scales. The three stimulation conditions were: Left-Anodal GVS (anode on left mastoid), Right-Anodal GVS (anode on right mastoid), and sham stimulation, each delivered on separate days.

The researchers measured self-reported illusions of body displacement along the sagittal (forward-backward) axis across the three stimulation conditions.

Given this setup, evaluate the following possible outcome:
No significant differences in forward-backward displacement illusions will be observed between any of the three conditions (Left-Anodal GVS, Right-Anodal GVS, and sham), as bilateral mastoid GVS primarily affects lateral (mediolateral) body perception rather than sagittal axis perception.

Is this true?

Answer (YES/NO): NO